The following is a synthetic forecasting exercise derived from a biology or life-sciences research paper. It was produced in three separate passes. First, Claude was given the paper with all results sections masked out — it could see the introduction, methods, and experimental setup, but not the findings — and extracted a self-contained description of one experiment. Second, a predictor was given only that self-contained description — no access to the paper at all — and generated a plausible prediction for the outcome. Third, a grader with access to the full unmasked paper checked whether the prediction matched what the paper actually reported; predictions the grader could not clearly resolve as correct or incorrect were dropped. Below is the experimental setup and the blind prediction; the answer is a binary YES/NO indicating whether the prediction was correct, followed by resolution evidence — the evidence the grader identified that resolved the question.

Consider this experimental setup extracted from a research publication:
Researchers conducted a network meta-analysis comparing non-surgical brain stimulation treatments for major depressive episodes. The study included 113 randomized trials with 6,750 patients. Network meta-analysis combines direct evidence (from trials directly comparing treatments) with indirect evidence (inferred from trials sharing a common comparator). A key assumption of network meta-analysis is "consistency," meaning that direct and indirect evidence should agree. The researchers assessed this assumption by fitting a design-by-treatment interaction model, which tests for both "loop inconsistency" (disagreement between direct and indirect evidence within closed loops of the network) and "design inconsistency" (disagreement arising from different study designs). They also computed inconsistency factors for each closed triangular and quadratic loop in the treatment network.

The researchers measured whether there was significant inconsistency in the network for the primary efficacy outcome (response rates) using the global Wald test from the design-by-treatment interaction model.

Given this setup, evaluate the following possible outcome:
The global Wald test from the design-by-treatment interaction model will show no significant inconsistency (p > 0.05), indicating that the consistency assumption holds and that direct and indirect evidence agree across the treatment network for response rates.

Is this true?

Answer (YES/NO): YES